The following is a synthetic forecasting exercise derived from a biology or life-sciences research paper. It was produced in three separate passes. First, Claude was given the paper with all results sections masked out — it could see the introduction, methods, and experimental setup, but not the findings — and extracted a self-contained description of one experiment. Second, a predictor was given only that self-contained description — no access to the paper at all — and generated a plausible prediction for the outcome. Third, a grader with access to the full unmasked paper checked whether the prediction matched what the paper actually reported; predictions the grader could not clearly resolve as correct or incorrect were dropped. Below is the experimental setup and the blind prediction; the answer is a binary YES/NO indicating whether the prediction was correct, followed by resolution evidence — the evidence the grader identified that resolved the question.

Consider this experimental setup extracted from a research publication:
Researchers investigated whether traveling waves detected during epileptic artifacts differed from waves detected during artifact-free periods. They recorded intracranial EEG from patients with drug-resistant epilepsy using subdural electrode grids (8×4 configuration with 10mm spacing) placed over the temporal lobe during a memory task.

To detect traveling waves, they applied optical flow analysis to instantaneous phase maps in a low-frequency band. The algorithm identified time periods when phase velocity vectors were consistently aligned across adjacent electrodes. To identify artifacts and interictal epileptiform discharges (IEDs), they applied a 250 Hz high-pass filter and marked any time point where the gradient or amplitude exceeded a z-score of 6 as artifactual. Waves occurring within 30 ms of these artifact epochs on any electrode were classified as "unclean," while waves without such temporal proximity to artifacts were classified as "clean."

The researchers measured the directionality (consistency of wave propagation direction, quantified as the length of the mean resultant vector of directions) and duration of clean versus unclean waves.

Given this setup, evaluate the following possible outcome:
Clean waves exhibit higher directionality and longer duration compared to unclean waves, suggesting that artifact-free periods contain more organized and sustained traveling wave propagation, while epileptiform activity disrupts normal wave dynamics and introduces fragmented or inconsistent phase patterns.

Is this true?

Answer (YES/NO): NO